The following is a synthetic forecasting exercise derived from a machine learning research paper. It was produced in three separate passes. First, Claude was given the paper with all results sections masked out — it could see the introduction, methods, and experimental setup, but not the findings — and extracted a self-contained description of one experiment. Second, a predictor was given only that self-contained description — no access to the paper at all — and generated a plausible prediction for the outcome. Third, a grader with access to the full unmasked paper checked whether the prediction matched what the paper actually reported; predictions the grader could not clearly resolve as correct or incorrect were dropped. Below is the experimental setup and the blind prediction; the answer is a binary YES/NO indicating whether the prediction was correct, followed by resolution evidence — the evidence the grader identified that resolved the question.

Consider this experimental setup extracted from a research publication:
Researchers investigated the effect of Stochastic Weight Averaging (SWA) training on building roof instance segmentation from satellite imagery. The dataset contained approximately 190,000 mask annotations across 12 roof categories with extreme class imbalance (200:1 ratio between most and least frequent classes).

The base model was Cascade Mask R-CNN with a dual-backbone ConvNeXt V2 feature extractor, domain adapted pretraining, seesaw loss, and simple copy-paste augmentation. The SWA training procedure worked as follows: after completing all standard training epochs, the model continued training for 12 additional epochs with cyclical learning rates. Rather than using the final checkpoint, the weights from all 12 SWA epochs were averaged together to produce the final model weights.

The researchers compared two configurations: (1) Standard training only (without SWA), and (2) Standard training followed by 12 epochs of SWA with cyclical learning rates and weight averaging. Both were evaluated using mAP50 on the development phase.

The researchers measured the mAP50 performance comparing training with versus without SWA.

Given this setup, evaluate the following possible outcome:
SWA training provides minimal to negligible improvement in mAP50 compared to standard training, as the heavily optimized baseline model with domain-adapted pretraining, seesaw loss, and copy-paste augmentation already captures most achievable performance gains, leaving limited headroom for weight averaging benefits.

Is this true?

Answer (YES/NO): NO